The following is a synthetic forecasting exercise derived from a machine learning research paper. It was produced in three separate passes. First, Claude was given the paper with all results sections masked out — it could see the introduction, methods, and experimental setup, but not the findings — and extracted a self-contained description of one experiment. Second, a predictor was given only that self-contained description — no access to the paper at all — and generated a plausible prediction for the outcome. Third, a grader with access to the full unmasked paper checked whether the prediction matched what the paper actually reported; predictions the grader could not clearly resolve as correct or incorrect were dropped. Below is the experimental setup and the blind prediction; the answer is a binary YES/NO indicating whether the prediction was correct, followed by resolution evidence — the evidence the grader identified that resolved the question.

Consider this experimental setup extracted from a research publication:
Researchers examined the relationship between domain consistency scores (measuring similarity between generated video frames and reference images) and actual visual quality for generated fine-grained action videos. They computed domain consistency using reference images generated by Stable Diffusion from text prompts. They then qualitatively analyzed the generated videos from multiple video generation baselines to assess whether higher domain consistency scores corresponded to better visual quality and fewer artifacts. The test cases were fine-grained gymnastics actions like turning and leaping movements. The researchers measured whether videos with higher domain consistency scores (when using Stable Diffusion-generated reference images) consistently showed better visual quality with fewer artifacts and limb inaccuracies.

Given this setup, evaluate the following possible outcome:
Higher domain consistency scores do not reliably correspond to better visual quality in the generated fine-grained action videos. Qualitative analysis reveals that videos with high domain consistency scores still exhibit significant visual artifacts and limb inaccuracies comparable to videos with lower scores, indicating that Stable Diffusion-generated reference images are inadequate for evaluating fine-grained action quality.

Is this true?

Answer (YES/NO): YES